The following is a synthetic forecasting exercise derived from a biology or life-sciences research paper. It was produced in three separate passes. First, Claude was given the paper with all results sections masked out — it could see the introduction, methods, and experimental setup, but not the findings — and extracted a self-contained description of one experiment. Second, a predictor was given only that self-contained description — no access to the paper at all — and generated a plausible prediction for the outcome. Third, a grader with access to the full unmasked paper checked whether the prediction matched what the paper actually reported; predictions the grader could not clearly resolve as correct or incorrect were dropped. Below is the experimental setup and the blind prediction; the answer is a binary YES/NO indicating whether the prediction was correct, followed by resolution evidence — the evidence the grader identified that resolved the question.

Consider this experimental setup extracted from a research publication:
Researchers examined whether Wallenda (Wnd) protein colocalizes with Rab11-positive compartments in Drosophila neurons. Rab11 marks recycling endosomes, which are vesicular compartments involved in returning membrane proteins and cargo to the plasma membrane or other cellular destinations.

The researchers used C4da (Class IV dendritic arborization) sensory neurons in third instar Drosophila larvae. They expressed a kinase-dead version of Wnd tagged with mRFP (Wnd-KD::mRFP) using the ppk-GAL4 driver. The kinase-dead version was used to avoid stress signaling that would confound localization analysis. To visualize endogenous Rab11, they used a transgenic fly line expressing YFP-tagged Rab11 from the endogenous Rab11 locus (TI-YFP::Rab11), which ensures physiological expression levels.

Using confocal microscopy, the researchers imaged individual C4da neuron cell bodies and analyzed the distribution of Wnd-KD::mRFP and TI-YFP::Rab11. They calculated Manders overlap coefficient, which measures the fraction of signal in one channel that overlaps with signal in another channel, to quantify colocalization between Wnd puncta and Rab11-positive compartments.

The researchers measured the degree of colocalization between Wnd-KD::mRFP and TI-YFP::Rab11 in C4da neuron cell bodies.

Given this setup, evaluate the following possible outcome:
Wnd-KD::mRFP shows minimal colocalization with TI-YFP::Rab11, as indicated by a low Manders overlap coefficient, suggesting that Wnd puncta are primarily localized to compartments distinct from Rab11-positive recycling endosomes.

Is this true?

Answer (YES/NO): NO